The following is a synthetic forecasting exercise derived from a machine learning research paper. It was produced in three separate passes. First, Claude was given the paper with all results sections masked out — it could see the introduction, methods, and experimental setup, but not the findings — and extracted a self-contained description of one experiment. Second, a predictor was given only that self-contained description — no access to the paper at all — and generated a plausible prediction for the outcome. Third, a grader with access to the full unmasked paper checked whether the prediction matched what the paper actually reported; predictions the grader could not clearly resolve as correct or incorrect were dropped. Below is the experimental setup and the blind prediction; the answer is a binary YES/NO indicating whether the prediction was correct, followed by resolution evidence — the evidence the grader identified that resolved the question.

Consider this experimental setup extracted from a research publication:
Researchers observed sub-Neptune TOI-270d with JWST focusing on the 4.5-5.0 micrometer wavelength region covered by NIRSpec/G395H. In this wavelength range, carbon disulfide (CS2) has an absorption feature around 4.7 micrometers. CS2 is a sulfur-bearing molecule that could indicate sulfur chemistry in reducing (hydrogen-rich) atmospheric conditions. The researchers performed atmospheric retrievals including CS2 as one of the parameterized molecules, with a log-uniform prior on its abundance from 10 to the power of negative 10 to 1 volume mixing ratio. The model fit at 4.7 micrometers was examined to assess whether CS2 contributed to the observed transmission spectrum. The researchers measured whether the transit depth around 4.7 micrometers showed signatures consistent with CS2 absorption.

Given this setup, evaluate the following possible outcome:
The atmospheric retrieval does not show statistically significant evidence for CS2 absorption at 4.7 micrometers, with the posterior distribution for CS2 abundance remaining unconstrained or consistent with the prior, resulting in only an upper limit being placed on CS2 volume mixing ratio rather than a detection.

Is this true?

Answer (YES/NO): NO